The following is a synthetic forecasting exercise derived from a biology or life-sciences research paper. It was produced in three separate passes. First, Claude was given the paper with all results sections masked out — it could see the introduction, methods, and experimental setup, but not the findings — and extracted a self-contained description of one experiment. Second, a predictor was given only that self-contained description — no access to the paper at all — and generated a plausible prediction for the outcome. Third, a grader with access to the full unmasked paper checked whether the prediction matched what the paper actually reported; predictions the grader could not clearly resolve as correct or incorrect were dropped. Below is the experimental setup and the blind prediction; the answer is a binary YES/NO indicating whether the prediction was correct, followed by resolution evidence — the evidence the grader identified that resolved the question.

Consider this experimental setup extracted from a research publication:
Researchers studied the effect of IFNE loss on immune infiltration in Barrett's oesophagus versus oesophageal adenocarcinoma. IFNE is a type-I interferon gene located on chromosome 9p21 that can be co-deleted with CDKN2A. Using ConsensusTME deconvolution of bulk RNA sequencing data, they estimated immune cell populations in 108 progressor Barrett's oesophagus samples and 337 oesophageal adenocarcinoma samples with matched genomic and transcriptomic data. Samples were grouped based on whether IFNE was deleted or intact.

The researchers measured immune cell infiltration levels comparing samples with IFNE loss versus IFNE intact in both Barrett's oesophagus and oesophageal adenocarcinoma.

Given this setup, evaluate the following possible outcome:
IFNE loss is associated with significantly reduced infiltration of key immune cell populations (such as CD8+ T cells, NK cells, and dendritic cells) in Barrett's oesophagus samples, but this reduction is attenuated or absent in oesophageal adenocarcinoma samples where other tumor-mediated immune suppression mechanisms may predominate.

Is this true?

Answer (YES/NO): YES